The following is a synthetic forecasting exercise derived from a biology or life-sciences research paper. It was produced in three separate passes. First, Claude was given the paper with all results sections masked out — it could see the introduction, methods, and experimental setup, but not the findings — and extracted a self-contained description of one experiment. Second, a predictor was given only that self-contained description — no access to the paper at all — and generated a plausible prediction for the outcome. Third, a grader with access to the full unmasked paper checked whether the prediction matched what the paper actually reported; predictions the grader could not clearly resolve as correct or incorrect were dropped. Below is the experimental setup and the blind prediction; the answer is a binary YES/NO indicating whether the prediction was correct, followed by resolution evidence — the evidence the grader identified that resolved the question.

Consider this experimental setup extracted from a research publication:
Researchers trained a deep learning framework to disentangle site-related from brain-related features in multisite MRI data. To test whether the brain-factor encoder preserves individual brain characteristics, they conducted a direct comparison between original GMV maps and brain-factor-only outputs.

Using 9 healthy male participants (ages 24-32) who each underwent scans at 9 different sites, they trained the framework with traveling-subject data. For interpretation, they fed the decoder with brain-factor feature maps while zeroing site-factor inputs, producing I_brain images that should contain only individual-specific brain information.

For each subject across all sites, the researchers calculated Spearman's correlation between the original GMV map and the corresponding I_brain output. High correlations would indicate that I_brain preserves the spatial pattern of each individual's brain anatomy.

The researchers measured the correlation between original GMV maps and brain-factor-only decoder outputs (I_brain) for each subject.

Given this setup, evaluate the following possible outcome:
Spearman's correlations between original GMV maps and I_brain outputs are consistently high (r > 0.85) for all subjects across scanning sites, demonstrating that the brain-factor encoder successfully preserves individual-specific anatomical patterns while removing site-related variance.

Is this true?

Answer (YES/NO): YES